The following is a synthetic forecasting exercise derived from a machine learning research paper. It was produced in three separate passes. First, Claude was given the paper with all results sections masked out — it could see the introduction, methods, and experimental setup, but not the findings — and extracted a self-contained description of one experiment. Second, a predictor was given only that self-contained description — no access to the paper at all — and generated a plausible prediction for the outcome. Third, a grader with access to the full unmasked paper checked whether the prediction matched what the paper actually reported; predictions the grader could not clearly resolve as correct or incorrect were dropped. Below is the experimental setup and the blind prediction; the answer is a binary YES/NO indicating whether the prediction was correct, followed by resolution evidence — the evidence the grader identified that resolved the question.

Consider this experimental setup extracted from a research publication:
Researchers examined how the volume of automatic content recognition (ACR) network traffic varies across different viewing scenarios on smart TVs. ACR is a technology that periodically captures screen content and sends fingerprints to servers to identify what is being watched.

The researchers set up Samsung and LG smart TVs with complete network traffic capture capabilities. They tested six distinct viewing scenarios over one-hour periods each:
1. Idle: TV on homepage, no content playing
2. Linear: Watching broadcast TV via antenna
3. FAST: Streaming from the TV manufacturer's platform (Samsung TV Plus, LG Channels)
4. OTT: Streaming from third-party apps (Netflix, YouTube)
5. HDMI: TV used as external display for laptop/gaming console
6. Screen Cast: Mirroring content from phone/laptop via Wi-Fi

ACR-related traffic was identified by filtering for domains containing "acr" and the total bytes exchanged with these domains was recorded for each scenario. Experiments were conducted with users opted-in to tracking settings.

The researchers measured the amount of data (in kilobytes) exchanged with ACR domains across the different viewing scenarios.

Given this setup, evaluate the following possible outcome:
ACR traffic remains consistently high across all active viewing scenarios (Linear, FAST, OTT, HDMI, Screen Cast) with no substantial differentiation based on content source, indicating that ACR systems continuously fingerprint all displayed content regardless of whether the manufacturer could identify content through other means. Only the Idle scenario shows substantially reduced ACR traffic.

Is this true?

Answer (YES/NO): NO